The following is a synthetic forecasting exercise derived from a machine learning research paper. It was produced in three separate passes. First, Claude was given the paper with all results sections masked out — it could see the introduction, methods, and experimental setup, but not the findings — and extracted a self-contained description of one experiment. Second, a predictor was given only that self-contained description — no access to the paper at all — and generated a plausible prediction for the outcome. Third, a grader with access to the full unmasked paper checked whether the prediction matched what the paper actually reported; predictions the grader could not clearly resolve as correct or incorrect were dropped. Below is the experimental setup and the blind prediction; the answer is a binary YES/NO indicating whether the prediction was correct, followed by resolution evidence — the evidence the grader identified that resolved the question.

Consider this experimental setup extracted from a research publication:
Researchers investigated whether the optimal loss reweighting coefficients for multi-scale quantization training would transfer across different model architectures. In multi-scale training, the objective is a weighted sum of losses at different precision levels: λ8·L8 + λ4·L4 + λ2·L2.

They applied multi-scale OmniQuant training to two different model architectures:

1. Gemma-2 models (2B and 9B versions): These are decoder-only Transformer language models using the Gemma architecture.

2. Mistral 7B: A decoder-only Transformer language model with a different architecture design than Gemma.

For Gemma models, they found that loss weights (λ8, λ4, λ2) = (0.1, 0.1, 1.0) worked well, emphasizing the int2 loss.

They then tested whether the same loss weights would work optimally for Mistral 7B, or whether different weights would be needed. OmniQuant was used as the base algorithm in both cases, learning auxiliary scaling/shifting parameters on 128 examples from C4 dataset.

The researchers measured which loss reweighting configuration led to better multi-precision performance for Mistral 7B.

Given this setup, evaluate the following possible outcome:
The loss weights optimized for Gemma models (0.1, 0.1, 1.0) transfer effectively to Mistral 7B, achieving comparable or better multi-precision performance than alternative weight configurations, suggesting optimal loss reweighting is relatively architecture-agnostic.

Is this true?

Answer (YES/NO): NO